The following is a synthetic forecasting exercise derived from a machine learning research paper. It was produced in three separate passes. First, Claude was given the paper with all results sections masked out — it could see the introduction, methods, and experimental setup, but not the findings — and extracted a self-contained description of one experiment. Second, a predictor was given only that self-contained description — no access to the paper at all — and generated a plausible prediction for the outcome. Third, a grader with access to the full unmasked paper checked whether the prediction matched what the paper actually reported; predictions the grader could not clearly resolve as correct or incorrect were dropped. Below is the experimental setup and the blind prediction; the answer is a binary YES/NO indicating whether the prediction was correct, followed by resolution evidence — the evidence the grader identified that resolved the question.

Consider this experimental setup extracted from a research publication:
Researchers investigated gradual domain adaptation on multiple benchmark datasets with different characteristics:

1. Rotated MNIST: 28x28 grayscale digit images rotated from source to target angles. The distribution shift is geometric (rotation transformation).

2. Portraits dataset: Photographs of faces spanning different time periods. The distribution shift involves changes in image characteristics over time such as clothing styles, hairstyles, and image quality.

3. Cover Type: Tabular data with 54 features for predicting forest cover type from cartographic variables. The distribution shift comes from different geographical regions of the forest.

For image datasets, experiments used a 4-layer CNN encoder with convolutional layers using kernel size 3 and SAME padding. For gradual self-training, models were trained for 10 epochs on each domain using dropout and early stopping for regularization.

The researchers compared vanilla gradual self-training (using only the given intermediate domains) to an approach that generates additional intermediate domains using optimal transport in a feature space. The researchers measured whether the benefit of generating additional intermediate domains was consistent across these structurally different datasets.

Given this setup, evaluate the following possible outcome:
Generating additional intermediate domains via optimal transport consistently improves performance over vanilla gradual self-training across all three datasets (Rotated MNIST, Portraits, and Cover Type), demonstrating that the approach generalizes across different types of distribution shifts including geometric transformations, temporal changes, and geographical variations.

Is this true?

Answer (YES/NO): NO